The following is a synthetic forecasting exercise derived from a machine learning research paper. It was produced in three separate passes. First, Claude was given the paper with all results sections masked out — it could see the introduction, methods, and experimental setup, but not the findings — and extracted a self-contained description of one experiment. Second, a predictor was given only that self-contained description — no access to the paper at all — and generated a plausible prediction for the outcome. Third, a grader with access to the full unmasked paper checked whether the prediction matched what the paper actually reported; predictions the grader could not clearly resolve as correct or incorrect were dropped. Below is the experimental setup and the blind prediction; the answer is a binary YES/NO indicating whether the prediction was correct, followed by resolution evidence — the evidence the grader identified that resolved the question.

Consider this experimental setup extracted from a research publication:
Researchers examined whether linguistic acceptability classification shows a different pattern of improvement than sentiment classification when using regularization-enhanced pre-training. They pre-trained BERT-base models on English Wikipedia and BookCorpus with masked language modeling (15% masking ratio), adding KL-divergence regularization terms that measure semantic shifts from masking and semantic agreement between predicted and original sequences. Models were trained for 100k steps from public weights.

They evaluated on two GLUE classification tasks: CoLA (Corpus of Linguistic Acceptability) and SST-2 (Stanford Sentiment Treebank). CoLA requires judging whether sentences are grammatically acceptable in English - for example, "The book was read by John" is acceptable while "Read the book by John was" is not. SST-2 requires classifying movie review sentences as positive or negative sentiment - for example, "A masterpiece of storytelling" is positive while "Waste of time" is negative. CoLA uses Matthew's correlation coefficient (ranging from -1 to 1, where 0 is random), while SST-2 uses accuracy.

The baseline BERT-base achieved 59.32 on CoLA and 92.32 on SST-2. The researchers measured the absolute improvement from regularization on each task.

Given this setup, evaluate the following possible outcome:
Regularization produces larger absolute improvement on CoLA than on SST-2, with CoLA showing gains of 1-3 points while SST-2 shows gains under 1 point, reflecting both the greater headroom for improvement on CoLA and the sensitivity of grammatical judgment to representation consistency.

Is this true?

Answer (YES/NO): NO